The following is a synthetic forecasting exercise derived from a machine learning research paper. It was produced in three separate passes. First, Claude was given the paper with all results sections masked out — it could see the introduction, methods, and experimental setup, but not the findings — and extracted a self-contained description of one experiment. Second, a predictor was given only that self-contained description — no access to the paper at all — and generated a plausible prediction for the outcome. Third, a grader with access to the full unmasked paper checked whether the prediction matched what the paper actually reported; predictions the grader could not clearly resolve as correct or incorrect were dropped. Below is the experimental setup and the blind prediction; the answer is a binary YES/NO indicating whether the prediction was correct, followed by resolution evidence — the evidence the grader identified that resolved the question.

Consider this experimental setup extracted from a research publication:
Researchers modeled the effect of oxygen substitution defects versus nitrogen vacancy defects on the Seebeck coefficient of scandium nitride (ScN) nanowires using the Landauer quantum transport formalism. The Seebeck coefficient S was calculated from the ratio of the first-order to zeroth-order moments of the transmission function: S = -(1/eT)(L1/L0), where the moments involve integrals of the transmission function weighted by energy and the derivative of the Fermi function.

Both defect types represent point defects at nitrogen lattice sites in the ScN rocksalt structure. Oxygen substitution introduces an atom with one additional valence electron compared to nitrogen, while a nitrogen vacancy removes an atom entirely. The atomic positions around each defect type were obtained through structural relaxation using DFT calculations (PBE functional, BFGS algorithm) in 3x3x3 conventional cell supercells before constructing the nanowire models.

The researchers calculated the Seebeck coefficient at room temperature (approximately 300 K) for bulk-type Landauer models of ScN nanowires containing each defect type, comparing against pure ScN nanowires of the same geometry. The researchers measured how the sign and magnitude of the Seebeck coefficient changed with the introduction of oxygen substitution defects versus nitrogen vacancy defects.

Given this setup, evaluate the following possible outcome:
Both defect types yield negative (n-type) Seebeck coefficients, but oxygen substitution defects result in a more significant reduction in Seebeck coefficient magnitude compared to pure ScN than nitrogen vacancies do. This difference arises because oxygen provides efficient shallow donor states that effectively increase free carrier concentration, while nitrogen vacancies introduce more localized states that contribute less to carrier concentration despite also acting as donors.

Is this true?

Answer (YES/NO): NO